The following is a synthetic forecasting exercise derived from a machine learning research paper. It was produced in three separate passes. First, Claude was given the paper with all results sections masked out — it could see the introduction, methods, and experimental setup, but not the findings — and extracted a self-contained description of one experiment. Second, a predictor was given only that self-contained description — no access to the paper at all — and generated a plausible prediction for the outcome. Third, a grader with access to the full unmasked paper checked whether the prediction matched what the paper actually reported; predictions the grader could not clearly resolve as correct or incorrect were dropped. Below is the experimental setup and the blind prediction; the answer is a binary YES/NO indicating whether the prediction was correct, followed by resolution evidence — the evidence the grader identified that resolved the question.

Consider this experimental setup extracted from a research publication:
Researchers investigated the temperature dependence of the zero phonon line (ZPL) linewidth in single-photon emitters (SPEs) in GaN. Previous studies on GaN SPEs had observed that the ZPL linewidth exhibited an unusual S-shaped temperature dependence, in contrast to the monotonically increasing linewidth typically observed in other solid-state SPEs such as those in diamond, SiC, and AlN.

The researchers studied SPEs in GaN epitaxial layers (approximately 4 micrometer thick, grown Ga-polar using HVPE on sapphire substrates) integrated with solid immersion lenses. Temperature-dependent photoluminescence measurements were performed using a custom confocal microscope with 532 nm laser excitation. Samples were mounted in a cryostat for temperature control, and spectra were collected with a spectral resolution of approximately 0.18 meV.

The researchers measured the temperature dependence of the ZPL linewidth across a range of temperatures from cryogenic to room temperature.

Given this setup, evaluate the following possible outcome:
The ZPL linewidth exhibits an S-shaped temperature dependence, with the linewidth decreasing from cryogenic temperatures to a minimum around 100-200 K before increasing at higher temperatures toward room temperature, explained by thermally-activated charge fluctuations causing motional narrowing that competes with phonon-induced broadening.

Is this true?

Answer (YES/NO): NO